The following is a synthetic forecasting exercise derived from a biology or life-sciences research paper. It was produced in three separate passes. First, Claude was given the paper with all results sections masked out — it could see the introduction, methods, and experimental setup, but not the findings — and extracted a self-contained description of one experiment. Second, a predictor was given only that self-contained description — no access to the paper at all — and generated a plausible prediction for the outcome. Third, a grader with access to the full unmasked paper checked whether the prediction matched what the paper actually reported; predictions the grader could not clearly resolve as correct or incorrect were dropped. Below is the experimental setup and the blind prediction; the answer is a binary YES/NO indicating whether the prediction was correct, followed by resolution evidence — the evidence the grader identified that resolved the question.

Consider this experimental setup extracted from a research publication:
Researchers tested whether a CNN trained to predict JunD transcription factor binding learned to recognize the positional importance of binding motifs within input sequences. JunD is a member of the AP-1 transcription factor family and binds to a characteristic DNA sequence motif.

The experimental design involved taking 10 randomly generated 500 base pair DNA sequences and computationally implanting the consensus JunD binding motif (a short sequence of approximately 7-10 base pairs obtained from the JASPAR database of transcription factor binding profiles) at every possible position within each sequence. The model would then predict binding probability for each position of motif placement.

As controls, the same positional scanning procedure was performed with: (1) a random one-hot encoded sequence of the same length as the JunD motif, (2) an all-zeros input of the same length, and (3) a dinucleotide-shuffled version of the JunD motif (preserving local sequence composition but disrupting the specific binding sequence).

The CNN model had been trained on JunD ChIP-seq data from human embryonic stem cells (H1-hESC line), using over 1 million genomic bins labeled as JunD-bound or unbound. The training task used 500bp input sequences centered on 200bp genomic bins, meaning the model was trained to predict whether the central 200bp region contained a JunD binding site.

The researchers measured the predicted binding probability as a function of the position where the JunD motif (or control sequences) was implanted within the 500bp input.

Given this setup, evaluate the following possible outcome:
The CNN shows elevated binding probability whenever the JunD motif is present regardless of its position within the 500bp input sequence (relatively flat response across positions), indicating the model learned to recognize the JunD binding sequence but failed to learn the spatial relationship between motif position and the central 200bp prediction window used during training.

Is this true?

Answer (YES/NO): NO